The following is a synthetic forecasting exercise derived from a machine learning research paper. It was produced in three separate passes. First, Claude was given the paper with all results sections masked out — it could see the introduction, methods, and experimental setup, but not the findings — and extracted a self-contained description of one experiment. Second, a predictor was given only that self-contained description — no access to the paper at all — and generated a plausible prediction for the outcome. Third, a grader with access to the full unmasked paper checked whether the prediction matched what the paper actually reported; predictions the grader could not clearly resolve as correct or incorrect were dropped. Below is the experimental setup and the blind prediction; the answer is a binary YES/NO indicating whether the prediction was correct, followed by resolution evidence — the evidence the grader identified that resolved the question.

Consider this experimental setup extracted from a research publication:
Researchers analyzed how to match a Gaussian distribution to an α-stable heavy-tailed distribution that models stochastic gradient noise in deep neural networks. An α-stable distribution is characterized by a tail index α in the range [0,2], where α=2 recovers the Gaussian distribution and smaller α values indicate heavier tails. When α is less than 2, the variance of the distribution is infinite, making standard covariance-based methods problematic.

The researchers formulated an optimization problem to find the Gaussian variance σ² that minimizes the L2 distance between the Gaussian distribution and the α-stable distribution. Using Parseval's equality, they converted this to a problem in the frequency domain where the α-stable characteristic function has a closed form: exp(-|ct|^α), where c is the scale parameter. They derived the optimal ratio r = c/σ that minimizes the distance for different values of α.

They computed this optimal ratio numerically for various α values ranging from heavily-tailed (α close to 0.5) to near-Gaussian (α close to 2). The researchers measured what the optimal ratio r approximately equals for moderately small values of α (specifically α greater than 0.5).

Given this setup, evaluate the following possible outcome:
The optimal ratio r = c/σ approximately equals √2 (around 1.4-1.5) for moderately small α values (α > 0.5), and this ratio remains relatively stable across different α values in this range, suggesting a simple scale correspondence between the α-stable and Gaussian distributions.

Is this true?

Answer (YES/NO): NO